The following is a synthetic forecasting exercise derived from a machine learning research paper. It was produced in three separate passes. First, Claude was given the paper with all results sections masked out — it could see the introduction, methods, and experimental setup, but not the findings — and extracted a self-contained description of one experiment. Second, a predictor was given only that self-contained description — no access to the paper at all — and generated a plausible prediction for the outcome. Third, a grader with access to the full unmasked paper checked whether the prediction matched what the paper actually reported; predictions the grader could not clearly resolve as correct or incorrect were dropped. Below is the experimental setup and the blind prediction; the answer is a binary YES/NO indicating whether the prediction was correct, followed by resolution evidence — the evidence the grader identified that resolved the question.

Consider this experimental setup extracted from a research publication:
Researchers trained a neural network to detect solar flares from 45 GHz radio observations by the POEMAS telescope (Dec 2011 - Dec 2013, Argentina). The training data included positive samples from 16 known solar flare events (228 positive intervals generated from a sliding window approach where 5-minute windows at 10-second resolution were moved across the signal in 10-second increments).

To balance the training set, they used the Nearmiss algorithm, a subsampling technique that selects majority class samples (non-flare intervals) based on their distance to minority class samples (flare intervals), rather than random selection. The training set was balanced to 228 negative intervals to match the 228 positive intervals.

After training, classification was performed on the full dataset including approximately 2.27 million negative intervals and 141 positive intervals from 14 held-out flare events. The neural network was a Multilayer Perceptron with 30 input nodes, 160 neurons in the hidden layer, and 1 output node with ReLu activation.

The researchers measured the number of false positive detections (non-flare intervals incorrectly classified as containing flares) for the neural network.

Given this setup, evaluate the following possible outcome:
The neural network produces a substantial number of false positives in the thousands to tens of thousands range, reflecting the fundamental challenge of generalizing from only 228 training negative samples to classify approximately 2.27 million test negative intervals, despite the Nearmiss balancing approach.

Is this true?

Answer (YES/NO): NO